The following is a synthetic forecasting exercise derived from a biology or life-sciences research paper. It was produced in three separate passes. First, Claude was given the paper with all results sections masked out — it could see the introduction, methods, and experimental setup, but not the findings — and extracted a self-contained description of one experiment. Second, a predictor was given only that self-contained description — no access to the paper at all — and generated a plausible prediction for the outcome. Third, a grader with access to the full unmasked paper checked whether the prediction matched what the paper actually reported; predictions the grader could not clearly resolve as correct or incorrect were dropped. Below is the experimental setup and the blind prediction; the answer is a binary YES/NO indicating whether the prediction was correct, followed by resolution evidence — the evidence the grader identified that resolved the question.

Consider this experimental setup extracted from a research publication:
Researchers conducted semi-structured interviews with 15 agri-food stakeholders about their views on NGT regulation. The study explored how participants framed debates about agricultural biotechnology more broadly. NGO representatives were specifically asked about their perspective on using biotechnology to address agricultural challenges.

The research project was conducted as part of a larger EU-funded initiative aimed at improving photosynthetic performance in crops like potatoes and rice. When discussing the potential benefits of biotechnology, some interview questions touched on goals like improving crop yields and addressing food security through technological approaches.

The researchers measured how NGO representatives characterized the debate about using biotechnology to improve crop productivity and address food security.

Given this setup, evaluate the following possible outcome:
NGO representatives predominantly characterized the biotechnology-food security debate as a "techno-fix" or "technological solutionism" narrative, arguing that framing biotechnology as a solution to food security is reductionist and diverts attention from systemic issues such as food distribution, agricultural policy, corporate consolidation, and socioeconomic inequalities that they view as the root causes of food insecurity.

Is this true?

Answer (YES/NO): YES